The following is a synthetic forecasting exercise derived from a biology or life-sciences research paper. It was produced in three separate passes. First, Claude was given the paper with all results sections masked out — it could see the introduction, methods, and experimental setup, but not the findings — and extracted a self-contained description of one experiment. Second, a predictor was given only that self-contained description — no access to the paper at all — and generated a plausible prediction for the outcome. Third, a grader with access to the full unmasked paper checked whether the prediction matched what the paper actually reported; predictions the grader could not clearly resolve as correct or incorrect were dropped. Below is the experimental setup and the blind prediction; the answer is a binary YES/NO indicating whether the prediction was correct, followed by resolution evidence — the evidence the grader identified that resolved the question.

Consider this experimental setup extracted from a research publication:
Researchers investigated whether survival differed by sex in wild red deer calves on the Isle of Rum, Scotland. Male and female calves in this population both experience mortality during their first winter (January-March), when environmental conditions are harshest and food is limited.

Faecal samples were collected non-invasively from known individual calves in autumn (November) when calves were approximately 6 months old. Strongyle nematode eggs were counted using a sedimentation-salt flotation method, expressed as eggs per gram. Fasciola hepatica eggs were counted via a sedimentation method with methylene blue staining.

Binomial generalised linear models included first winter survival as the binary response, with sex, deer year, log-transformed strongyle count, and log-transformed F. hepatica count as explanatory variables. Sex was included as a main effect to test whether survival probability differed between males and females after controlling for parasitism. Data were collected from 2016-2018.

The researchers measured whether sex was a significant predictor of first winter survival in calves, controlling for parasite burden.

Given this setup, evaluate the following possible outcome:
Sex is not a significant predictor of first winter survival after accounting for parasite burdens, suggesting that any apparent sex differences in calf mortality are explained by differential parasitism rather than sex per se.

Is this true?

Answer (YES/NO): NO